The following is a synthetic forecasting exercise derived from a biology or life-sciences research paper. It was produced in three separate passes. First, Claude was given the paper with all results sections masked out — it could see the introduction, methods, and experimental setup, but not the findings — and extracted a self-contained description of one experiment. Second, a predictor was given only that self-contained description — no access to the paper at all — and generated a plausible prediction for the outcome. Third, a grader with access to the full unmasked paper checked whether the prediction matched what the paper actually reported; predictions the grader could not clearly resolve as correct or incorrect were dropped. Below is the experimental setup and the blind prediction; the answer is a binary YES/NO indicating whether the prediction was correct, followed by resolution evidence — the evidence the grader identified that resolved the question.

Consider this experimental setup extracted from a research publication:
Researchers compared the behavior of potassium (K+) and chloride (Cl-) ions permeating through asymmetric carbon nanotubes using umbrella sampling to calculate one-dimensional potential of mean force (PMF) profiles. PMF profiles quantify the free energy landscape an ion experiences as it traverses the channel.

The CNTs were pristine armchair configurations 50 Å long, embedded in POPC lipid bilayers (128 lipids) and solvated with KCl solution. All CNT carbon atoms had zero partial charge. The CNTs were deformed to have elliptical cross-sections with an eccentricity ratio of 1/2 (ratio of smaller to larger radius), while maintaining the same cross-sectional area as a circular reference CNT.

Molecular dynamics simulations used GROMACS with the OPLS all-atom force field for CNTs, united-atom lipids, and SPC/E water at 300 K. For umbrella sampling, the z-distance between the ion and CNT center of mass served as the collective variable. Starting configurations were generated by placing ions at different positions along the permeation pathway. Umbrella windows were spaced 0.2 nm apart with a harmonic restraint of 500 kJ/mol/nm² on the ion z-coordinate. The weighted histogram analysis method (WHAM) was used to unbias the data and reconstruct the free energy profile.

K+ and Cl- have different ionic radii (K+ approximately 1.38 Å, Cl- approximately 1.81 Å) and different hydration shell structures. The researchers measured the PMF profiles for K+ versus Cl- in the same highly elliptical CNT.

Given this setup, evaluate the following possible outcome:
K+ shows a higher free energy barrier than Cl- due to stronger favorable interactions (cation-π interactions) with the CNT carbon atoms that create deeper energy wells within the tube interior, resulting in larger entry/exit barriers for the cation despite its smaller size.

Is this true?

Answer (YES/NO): NO